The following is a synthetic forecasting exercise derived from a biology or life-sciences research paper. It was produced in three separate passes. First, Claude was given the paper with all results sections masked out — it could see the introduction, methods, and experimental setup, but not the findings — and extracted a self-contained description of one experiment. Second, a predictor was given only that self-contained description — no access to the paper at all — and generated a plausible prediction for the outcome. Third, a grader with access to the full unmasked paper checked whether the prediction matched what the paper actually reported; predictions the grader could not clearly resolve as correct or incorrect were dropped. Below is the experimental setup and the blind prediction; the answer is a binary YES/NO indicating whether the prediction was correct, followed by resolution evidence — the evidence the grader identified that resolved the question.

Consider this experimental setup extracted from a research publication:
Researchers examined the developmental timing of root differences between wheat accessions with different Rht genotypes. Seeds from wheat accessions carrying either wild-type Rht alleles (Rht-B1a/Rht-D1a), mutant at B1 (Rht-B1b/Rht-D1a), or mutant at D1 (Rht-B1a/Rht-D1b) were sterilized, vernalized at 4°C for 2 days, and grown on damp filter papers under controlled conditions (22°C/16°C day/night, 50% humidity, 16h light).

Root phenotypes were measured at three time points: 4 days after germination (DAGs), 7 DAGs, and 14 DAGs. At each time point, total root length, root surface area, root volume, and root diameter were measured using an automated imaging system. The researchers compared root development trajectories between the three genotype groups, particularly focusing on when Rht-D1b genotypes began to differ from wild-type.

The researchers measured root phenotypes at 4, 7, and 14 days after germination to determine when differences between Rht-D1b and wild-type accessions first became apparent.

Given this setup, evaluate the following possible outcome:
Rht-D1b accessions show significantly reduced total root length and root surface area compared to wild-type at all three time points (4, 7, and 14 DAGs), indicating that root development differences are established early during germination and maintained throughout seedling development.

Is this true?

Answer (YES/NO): NO